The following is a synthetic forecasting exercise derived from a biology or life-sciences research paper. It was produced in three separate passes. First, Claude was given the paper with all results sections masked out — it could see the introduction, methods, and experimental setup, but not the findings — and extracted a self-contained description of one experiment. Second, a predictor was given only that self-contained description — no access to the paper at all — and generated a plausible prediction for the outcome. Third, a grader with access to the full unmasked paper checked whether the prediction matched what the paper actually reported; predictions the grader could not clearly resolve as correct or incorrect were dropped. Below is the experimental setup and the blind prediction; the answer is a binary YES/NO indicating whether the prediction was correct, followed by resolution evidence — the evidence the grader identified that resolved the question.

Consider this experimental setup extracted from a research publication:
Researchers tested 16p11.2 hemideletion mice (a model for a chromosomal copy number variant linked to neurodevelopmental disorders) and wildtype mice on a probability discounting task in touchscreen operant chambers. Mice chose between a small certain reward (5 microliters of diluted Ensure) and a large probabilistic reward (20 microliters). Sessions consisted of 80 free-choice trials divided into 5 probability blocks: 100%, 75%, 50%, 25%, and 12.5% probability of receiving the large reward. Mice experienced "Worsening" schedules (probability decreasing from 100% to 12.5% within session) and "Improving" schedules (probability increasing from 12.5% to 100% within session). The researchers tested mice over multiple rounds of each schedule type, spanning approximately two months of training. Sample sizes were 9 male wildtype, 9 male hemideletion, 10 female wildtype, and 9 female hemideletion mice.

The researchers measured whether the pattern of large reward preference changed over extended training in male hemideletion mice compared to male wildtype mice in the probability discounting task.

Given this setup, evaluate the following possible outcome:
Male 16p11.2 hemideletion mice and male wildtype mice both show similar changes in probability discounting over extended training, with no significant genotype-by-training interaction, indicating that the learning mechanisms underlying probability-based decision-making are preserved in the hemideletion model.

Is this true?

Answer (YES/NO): NO